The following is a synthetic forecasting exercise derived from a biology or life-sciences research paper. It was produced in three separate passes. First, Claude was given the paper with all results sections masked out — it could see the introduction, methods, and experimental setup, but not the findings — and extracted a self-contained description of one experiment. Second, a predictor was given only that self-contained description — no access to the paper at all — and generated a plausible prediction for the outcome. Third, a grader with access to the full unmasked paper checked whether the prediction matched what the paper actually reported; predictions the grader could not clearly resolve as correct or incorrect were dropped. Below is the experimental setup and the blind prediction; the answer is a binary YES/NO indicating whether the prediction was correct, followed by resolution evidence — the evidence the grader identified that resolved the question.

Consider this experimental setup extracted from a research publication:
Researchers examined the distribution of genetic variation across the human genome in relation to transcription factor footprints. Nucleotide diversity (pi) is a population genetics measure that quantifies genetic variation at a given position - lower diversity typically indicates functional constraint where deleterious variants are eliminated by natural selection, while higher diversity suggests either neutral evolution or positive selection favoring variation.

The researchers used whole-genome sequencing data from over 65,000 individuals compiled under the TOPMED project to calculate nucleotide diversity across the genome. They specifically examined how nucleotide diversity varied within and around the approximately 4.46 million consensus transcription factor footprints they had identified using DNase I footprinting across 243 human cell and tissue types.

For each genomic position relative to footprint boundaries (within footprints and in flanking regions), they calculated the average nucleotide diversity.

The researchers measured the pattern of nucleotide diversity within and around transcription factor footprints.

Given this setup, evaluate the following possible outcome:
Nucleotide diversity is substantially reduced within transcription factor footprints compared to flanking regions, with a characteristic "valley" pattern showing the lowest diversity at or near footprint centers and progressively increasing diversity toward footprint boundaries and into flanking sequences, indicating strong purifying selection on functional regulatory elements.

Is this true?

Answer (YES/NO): NO